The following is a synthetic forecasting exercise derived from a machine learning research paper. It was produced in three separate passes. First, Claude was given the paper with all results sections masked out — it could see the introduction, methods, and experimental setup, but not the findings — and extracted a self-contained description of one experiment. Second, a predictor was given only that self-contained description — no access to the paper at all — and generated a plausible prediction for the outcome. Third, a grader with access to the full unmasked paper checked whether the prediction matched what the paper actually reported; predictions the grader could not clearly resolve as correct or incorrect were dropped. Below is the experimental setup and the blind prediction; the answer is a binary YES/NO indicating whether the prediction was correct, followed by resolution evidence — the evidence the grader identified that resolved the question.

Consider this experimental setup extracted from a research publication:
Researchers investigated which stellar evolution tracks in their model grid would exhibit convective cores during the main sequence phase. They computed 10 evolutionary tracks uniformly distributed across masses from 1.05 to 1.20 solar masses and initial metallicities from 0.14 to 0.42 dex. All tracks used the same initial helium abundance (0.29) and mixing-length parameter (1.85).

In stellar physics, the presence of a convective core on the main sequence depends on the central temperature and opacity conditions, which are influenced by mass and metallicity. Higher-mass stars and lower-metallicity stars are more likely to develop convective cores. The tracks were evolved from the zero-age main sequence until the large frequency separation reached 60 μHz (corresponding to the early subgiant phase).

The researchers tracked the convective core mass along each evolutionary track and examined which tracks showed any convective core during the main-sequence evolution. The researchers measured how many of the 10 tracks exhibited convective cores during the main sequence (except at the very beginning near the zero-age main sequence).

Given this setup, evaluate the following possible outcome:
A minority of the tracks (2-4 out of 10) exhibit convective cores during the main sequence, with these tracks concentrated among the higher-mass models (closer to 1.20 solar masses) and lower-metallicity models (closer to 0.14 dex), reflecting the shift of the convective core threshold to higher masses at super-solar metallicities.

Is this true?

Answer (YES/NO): NO